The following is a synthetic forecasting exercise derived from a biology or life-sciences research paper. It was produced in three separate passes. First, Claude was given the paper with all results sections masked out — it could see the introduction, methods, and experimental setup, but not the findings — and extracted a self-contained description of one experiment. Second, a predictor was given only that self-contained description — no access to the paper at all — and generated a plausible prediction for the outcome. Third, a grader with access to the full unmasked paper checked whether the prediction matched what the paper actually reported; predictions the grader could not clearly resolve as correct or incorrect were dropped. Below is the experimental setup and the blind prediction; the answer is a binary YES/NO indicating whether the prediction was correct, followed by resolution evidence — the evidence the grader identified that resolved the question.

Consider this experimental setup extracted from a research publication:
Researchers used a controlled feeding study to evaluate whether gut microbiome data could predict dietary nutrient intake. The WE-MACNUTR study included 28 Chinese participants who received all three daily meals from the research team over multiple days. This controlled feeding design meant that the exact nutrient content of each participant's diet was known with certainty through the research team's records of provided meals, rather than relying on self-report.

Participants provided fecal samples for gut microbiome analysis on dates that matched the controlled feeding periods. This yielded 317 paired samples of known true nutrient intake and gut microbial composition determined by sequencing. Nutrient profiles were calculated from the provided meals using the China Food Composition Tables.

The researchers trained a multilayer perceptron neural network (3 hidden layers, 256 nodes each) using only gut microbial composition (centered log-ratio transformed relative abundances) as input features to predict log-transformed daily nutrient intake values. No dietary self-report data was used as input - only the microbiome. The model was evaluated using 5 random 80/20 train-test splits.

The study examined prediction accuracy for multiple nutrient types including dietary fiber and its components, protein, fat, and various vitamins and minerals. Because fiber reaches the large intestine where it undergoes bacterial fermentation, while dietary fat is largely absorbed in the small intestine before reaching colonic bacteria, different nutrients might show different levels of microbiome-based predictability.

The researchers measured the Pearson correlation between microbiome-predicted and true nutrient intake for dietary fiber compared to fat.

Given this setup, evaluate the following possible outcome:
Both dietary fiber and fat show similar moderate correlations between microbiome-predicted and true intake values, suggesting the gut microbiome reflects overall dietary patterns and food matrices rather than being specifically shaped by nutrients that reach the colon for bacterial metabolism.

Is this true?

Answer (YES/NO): NO